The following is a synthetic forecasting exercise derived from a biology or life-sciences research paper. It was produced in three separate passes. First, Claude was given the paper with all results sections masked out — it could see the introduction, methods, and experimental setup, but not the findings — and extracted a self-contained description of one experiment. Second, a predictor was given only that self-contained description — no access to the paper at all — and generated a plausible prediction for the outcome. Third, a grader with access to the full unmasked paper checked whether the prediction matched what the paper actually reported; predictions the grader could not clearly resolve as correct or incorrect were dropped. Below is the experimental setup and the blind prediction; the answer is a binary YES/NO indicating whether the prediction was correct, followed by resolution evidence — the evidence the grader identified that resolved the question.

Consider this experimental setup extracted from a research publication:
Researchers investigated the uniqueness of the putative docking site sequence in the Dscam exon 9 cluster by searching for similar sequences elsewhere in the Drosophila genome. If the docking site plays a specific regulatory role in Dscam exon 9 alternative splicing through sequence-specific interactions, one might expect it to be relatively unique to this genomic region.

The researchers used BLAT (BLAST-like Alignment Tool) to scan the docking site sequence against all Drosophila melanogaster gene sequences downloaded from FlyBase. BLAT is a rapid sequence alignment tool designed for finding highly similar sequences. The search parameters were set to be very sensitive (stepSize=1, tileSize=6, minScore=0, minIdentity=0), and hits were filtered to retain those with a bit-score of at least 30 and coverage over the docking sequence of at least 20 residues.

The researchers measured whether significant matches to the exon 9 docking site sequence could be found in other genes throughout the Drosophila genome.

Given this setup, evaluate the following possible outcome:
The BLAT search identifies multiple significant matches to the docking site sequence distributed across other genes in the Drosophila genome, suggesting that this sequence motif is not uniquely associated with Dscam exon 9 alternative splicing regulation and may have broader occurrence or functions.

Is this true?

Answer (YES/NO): NO